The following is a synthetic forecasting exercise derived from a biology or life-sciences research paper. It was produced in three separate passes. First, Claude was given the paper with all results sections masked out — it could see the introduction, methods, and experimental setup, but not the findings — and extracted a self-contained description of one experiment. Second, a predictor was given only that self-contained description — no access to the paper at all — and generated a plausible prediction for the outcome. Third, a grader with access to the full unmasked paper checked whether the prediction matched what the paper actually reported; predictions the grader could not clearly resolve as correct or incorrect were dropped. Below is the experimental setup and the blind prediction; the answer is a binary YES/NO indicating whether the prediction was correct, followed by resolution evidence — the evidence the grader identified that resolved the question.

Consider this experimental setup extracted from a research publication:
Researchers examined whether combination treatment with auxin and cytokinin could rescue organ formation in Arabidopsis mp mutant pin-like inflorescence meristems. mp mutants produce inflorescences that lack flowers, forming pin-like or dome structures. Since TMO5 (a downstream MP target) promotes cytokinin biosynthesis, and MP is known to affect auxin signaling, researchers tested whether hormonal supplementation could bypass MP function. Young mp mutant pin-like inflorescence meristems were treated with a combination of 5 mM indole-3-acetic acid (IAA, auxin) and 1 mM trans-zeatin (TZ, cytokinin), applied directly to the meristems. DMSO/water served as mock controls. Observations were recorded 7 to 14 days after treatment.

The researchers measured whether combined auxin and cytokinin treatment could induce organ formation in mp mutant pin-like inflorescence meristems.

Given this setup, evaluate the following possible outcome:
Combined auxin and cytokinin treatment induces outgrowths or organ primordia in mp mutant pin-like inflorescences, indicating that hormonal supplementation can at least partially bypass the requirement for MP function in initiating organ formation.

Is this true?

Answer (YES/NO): YES